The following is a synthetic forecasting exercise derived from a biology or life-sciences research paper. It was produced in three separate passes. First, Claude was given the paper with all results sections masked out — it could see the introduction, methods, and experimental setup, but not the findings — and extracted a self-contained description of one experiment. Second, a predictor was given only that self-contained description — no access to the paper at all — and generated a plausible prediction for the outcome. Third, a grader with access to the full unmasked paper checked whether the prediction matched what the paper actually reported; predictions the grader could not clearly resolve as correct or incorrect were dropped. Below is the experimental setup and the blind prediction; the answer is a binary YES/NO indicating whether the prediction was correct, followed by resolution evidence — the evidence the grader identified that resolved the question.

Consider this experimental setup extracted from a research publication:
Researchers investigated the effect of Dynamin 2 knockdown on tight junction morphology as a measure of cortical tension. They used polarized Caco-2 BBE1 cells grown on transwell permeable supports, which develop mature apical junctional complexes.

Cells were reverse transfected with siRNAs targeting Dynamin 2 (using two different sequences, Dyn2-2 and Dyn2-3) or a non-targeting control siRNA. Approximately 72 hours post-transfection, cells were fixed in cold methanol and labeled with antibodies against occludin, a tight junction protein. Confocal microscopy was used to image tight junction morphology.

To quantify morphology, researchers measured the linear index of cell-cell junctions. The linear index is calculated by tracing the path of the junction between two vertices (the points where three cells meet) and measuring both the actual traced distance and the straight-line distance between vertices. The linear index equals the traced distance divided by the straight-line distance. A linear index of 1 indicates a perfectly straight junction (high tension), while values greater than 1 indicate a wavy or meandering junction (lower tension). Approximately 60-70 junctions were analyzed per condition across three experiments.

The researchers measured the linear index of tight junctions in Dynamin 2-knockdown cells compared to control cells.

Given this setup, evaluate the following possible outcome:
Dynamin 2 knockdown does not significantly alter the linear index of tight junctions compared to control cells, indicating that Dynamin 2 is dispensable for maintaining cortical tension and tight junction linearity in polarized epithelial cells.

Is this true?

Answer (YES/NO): NO